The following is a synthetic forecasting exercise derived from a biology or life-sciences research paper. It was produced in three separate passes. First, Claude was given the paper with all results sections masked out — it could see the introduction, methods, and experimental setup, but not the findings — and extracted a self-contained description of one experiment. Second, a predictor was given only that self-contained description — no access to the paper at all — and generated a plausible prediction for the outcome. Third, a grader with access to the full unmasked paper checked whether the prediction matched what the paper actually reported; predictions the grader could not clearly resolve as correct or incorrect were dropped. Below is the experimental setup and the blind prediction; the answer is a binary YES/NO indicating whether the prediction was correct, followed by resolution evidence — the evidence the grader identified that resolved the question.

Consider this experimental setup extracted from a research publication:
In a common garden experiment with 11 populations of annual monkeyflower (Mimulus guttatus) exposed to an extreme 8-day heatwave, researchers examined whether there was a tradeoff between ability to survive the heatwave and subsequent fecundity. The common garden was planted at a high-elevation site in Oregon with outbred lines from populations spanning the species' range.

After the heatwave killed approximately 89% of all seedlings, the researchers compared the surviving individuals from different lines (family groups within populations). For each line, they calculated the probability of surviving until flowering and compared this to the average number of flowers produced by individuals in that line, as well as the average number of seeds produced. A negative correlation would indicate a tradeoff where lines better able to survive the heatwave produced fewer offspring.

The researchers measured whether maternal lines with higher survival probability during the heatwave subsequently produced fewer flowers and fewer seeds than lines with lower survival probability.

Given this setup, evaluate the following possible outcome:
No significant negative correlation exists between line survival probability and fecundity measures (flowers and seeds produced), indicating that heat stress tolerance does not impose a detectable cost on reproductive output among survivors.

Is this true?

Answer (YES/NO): YES